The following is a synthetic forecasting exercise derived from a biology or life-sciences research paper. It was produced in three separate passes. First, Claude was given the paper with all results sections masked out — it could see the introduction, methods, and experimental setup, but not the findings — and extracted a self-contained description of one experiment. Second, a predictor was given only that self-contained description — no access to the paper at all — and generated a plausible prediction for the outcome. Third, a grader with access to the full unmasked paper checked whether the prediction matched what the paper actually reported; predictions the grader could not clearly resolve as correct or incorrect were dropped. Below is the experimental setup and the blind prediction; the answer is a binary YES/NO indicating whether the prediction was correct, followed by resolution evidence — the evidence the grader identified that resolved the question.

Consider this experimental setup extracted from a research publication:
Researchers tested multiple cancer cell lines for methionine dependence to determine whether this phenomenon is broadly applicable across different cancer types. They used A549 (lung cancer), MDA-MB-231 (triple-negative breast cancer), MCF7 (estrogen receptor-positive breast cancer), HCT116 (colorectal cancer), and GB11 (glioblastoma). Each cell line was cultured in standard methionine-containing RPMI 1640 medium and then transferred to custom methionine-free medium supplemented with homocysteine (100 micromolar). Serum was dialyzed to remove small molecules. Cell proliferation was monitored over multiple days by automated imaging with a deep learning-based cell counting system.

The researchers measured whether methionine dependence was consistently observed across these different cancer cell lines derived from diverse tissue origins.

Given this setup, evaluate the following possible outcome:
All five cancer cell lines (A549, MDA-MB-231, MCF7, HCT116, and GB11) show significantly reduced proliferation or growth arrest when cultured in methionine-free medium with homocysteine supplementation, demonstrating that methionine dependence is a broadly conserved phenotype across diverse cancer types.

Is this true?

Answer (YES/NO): YES